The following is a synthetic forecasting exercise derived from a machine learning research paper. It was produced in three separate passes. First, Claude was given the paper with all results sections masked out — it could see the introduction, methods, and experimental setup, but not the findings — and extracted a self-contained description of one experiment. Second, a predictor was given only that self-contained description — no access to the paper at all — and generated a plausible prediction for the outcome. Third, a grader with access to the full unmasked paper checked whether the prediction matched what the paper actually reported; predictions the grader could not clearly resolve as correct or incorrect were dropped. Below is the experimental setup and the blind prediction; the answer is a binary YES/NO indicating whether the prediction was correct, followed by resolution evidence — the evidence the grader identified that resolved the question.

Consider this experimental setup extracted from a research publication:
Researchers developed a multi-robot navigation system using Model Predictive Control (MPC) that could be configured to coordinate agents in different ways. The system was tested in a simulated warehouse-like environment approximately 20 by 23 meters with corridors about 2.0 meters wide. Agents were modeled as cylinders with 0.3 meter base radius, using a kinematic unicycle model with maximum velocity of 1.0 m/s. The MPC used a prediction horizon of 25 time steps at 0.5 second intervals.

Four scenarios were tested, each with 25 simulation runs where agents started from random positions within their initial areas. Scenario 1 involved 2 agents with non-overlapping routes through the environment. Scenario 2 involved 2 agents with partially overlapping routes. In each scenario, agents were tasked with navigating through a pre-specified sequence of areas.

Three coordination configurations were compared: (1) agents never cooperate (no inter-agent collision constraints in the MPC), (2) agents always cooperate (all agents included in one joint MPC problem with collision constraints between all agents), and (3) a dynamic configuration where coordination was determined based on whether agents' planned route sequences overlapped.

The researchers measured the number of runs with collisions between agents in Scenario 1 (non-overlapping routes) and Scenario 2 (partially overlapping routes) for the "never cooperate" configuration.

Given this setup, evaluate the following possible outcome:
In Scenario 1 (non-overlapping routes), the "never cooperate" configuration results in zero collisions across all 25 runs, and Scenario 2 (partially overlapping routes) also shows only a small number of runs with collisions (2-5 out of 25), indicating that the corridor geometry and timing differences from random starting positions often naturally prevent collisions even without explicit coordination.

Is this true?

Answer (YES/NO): NO